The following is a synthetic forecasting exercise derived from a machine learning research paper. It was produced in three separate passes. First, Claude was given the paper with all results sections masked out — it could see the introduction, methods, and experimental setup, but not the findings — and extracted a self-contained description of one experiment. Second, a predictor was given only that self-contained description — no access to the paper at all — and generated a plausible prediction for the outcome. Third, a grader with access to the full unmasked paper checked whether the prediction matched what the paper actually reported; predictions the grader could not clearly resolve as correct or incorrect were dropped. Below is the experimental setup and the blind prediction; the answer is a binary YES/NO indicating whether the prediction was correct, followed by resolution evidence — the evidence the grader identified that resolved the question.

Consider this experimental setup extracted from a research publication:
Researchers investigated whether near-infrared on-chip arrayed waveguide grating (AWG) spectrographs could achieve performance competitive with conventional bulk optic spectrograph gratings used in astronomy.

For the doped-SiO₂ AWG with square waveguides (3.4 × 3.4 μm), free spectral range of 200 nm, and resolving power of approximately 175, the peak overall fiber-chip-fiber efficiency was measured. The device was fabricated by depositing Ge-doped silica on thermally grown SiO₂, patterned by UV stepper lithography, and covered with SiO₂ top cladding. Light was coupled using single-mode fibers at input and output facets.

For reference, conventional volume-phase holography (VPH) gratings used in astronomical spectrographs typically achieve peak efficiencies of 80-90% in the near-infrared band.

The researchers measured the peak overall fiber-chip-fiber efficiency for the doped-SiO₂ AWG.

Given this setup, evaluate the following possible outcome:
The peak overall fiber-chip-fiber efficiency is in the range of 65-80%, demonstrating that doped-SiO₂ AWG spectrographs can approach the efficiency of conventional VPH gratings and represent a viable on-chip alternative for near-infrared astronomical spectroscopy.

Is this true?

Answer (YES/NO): YES